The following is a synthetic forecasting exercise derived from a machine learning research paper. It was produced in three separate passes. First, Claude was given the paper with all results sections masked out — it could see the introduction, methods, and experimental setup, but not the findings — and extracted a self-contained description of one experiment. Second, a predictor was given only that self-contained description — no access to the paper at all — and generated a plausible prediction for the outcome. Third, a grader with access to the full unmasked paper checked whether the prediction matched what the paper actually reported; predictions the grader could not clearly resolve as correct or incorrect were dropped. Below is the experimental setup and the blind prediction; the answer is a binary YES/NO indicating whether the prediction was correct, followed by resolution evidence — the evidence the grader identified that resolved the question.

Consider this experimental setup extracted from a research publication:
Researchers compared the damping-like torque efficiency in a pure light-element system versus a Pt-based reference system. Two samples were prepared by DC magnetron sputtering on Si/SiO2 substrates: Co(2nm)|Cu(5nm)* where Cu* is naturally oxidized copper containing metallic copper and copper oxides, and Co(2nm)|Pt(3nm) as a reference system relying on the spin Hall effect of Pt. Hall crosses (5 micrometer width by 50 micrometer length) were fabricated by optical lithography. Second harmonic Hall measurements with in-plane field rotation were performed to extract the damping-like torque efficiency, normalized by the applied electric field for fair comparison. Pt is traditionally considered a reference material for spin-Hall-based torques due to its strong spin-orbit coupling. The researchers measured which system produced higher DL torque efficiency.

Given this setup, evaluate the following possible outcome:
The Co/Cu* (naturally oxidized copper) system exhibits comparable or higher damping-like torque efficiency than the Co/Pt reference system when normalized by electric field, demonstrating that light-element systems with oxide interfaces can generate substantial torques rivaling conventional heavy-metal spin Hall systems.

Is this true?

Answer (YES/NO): YES